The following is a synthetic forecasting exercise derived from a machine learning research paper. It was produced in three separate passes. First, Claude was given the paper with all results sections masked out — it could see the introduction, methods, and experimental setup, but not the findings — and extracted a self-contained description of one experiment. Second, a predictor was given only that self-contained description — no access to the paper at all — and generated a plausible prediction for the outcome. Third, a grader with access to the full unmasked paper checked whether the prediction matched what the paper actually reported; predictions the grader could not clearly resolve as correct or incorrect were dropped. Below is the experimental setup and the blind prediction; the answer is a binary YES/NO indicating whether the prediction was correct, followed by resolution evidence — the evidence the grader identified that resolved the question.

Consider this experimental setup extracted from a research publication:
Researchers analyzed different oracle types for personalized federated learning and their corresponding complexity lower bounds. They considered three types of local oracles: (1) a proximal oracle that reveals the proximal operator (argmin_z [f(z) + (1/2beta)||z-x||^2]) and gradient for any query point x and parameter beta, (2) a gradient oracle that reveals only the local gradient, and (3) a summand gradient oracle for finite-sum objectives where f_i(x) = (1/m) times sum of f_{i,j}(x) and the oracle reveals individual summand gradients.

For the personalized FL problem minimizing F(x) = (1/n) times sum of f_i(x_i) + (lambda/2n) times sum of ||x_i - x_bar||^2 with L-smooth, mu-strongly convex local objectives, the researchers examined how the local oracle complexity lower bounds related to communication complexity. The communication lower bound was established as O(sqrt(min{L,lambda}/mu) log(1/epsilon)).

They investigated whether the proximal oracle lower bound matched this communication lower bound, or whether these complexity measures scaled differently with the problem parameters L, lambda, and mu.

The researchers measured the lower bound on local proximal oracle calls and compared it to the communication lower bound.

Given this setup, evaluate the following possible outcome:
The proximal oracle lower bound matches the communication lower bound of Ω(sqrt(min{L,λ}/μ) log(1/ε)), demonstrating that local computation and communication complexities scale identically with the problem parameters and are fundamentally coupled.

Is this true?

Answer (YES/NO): YES